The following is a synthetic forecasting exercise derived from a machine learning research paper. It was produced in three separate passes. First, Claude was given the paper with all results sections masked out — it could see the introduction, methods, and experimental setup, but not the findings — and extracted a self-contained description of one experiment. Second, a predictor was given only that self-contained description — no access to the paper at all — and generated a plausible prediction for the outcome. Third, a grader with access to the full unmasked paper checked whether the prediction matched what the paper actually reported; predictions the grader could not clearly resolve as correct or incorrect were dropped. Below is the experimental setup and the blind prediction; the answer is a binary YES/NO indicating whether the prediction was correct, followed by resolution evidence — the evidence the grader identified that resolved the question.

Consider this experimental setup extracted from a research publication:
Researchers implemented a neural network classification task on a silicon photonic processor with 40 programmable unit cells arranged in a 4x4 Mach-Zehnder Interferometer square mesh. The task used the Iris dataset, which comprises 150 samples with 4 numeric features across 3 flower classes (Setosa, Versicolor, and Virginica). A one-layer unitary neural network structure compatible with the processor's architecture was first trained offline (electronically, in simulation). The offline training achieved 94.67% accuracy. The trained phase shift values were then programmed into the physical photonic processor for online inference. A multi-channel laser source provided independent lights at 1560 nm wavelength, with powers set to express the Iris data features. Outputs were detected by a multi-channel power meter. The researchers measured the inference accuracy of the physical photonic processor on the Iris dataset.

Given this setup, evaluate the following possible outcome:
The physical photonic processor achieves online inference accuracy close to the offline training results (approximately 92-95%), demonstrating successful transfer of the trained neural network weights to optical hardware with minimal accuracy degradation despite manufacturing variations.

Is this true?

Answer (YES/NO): YES